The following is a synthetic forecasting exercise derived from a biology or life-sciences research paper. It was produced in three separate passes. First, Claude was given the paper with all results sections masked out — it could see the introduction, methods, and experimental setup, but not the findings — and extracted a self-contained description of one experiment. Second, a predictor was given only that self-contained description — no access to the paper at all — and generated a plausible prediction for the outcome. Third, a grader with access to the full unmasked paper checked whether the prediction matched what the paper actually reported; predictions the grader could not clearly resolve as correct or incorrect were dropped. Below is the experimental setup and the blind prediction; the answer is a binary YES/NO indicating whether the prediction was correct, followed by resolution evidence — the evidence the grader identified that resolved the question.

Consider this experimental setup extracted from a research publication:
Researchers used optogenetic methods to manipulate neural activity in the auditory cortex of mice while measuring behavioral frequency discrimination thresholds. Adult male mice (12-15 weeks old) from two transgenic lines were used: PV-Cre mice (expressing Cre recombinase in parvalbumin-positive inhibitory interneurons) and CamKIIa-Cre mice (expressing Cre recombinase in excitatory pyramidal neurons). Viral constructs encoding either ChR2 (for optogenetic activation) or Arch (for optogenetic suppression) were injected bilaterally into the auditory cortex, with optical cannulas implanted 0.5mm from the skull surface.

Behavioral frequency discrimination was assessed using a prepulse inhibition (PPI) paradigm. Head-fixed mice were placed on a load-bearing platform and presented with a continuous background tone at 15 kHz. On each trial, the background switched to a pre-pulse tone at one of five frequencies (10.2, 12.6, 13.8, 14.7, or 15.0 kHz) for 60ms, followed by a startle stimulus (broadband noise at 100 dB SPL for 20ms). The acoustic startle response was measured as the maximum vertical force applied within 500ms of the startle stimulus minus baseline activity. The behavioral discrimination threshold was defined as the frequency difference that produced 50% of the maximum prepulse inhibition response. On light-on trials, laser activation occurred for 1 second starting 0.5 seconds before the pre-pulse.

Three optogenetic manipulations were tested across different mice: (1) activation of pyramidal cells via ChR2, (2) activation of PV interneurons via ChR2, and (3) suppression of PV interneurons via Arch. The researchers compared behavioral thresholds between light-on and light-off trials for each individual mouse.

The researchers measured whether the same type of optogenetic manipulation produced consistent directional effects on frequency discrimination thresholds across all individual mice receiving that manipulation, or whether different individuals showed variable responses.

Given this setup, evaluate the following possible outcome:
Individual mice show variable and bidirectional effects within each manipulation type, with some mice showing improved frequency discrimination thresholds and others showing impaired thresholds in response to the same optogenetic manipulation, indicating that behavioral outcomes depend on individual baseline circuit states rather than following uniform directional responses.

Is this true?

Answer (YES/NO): YES